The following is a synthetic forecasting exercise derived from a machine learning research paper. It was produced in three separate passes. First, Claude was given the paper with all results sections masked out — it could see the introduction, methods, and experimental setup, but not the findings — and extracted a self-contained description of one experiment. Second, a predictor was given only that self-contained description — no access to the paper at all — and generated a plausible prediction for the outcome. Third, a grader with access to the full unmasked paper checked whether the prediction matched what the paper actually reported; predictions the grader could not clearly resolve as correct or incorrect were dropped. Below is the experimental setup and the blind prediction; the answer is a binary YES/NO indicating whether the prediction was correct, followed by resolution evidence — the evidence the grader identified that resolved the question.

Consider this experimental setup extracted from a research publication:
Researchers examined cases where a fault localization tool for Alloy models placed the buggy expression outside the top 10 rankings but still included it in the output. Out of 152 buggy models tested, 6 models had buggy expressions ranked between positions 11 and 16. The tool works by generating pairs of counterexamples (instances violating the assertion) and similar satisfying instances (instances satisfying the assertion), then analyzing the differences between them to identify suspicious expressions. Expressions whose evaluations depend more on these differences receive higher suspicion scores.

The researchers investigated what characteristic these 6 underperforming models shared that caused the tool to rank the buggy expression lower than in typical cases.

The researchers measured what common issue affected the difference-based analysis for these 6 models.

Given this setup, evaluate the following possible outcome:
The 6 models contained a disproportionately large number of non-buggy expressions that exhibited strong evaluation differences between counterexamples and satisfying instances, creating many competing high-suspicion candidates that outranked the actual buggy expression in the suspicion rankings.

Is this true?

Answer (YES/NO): NO